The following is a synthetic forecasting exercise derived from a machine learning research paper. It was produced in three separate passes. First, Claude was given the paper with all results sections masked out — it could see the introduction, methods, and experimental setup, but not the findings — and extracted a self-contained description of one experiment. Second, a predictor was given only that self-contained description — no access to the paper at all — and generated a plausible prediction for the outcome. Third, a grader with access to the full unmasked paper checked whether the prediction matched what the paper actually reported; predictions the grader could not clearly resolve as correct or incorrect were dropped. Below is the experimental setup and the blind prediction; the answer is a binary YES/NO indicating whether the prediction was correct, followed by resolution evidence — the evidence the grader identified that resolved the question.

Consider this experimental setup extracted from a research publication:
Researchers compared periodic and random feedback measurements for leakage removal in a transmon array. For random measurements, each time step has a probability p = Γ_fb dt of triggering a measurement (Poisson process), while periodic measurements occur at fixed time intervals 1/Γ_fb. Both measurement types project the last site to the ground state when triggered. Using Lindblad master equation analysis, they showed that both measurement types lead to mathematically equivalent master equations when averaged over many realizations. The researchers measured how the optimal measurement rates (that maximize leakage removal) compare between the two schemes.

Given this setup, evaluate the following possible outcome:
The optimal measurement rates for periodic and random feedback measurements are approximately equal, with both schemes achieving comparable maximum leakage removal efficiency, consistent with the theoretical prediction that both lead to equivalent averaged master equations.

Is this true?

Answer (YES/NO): NO